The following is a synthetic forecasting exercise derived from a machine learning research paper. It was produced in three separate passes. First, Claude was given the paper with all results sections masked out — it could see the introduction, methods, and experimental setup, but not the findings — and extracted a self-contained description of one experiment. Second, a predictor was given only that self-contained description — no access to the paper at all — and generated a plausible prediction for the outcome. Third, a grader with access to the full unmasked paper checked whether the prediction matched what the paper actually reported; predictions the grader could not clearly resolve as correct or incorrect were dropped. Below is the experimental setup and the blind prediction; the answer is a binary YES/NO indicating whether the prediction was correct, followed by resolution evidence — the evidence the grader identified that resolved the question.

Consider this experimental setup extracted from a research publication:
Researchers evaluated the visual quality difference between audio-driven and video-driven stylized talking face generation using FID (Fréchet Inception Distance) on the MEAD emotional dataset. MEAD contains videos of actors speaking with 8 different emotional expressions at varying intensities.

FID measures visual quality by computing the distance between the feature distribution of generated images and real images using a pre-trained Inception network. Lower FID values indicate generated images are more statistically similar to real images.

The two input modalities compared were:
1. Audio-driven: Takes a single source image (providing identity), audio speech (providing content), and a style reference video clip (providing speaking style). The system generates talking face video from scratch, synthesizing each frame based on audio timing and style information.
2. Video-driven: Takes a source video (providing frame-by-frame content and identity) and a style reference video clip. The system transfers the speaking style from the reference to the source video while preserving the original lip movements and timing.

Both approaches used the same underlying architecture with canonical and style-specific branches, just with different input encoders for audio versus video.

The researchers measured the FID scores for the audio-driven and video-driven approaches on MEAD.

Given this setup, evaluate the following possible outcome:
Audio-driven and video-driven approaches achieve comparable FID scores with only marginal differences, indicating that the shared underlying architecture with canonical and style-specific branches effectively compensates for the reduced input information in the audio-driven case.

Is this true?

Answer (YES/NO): NO